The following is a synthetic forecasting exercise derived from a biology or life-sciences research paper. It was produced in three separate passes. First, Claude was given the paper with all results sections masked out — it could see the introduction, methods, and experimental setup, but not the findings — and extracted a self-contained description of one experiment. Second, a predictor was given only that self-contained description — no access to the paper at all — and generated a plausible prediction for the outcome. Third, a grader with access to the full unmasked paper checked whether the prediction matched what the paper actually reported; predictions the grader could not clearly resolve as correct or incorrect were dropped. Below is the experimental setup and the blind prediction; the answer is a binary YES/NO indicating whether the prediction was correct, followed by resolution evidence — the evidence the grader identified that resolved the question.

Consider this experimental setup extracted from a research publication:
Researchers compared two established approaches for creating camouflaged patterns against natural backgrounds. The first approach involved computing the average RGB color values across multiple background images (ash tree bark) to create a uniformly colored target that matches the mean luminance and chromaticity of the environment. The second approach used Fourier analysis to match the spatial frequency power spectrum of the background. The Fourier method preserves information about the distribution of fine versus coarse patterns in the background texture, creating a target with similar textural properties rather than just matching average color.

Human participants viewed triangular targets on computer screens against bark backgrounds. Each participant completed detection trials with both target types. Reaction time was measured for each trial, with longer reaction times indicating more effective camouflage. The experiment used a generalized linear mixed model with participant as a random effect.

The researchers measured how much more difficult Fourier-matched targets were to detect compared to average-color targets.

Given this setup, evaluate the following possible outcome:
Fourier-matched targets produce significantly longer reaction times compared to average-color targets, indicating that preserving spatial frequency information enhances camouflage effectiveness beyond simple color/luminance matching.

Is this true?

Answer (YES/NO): YES